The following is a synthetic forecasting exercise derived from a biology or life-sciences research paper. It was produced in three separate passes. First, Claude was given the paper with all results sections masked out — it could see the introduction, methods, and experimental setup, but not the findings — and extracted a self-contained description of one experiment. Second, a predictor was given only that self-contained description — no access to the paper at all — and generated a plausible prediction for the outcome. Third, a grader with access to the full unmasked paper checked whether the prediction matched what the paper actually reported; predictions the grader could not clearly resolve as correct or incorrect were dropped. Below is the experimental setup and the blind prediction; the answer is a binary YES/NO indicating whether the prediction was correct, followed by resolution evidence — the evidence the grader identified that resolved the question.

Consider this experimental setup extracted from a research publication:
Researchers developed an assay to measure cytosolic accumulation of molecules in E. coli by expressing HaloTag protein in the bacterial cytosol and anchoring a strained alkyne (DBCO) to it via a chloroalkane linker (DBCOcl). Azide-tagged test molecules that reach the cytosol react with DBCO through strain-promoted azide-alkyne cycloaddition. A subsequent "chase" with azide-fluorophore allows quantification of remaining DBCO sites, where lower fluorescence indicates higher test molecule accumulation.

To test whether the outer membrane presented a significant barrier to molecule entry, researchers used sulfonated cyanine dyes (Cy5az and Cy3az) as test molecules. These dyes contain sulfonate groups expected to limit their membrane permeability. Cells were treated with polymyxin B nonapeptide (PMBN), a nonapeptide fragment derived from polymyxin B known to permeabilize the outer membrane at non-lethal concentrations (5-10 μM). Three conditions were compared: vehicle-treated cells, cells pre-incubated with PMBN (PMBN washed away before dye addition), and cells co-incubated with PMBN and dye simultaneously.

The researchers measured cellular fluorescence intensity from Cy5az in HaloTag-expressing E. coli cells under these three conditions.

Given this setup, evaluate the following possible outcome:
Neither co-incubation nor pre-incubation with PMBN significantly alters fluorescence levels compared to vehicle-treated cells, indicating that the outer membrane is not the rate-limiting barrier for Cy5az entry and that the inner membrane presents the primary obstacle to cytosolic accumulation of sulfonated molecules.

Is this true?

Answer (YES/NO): NO